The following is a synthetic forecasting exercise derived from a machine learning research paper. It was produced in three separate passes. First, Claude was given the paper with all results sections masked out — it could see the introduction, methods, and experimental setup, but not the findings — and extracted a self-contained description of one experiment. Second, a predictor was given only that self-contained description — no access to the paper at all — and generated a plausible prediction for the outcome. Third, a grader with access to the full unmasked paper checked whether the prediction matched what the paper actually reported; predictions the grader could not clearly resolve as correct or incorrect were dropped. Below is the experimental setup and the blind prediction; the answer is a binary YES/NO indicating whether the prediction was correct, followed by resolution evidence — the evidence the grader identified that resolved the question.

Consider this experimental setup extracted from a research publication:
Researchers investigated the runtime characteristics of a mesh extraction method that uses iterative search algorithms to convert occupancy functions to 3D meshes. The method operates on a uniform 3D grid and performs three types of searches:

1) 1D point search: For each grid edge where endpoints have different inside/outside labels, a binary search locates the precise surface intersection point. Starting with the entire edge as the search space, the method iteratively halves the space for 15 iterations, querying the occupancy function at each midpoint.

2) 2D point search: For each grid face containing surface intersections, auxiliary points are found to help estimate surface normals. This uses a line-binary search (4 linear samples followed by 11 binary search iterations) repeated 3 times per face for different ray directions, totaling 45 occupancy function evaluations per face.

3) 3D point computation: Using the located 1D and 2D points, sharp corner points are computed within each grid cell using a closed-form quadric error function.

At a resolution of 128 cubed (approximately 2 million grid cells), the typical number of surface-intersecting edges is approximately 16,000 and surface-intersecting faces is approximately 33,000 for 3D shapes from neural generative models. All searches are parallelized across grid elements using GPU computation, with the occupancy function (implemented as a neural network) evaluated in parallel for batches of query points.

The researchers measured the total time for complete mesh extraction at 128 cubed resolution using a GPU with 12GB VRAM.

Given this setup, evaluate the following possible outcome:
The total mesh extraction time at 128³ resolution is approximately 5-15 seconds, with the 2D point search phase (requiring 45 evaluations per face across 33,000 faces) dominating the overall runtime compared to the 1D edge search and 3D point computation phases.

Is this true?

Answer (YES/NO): NO